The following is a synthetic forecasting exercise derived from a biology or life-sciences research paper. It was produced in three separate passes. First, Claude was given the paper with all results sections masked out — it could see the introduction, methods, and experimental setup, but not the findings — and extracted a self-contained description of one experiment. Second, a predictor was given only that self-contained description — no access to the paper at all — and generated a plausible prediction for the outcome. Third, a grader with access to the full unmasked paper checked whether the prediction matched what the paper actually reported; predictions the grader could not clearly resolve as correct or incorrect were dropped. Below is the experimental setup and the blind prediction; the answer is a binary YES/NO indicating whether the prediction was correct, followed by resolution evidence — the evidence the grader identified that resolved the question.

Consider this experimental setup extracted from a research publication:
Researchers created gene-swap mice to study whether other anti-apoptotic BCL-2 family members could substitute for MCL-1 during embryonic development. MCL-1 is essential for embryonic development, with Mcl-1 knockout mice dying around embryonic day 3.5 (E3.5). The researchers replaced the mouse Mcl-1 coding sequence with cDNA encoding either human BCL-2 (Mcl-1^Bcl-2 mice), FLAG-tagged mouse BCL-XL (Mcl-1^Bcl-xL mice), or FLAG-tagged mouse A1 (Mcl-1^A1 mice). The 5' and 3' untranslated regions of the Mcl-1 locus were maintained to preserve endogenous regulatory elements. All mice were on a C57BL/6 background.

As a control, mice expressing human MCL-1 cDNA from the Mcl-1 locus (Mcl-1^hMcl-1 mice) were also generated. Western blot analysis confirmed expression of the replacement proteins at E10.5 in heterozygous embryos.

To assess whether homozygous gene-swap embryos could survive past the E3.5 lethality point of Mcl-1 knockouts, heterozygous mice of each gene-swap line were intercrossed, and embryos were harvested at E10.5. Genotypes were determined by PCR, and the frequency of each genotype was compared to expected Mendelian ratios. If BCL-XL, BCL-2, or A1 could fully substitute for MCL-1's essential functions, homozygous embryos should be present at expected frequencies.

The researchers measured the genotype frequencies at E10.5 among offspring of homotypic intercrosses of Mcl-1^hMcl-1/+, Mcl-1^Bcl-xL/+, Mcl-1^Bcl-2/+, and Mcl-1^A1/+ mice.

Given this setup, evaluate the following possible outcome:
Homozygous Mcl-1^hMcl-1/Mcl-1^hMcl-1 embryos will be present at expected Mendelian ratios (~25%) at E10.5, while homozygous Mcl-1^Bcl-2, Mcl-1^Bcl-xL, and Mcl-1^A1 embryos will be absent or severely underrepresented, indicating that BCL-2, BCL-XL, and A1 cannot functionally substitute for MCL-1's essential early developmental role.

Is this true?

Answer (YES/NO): NO